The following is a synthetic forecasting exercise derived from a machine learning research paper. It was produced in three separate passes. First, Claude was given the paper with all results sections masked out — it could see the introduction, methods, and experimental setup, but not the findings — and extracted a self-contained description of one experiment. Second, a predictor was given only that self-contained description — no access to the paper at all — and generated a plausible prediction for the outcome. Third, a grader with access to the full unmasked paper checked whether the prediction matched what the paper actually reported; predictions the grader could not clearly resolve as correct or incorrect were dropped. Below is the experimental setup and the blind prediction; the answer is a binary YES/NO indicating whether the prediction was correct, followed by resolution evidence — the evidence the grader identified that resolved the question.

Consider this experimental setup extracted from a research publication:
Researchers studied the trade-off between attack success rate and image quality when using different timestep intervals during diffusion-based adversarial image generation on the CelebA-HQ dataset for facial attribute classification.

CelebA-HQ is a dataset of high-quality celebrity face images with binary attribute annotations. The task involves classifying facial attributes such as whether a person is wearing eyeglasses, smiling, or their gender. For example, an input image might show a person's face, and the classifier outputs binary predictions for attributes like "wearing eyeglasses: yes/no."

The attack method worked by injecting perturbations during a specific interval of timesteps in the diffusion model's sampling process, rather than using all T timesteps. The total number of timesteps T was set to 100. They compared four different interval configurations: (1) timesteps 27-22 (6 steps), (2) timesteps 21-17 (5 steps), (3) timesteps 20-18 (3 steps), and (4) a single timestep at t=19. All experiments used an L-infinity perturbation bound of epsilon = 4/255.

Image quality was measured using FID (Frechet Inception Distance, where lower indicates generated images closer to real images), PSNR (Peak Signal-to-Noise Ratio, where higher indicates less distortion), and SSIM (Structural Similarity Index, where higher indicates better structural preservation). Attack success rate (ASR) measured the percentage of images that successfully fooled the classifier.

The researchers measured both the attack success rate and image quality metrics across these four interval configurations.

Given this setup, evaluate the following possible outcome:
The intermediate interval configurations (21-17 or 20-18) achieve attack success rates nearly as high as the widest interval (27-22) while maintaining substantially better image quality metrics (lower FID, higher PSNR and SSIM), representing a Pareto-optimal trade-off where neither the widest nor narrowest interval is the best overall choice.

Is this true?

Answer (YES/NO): NO